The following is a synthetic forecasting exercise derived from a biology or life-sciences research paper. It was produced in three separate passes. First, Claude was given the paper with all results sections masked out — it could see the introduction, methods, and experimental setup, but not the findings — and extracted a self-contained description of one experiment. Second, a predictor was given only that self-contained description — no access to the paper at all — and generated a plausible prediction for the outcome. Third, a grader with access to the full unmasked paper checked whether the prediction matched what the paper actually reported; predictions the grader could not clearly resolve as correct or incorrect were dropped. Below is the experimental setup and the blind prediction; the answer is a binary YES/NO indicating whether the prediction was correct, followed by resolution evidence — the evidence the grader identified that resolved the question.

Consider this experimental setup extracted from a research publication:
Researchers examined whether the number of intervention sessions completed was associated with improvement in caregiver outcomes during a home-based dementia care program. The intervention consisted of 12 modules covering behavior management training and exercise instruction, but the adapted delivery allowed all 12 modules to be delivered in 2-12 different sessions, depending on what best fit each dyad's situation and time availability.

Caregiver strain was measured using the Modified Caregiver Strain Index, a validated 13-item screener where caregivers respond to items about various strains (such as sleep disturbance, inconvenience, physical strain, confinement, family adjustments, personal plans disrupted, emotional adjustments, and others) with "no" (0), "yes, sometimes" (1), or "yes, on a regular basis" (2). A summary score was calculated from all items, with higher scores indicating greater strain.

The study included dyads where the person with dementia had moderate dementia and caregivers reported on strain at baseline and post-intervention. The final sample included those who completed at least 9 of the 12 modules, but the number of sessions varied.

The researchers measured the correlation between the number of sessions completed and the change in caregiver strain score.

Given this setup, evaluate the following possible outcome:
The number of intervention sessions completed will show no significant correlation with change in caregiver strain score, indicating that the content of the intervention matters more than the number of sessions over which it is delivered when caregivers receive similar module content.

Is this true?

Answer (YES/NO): YES